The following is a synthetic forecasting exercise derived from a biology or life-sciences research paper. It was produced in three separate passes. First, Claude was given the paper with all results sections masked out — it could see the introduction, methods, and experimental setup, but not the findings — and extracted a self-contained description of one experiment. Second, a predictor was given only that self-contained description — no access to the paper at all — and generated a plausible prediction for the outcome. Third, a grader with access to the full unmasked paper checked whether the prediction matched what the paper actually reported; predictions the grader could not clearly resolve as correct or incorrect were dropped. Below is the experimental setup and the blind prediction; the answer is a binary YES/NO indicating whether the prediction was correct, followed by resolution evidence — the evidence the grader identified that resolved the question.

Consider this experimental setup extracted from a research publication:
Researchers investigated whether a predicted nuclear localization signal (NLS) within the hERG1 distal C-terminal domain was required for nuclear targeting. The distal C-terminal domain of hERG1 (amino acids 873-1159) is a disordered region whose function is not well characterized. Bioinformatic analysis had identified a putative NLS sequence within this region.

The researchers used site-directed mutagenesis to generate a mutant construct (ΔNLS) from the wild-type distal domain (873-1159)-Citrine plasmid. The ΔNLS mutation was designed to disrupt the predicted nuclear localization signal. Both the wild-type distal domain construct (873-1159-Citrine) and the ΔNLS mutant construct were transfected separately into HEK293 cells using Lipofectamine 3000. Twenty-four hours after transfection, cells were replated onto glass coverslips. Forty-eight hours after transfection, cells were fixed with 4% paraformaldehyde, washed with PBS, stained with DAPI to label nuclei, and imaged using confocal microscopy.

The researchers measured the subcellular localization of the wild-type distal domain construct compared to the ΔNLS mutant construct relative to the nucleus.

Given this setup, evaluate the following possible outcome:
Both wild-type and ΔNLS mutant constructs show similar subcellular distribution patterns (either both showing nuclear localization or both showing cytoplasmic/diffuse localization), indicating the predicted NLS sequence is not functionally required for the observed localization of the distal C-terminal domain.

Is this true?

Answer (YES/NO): NO